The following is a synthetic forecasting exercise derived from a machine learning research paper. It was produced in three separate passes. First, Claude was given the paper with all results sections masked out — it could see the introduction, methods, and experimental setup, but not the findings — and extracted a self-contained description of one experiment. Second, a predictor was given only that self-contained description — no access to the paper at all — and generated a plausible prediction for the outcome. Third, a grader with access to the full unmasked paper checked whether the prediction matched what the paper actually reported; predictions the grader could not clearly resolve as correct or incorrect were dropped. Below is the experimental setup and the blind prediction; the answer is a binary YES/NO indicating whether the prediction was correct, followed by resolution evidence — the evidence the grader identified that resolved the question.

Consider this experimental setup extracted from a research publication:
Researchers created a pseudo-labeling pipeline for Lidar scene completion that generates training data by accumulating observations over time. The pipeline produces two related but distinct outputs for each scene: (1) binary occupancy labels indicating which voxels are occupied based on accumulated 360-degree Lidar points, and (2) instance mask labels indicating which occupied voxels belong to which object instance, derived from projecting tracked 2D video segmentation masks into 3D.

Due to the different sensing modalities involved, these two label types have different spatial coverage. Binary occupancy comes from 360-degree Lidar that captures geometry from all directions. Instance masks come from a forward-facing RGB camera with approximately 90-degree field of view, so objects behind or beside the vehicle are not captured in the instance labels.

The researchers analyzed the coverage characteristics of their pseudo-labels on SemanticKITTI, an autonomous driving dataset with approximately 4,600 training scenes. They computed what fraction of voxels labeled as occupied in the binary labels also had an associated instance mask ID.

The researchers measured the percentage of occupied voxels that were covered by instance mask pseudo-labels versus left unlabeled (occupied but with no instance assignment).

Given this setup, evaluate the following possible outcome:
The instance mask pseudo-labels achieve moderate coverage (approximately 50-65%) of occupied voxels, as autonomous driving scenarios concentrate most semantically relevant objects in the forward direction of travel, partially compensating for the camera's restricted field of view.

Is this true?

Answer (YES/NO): NO